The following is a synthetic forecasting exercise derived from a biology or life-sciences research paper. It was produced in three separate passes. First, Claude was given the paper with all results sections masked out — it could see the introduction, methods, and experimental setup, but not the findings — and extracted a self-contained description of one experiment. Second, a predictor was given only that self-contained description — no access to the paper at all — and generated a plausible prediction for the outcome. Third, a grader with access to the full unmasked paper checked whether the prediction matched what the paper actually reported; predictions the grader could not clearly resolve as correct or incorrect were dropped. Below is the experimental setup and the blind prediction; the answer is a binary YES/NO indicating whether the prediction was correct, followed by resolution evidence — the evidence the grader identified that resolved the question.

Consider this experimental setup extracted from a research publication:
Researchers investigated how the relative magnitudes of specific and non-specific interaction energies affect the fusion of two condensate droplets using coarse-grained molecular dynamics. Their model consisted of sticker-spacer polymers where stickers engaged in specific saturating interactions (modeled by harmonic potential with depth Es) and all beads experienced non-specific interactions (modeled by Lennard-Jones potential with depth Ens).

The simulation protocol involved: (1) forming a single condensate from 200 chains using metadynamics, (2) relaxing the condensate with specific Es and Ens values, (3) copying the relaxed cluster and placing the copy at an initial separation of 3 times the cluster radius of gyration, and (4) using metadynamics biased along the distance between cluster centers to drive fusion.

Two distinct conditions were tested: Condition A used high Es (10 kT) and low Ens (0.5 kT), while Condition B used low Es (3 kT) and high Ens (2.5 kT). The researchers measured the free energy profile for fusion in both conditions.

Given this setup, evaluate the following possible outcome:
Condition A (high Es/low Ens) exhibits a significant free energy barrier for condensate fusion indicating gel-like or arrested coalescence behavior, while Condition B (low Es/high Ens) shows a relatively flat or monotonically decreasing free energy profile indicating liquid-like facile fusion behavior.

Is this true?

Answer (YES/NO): NO